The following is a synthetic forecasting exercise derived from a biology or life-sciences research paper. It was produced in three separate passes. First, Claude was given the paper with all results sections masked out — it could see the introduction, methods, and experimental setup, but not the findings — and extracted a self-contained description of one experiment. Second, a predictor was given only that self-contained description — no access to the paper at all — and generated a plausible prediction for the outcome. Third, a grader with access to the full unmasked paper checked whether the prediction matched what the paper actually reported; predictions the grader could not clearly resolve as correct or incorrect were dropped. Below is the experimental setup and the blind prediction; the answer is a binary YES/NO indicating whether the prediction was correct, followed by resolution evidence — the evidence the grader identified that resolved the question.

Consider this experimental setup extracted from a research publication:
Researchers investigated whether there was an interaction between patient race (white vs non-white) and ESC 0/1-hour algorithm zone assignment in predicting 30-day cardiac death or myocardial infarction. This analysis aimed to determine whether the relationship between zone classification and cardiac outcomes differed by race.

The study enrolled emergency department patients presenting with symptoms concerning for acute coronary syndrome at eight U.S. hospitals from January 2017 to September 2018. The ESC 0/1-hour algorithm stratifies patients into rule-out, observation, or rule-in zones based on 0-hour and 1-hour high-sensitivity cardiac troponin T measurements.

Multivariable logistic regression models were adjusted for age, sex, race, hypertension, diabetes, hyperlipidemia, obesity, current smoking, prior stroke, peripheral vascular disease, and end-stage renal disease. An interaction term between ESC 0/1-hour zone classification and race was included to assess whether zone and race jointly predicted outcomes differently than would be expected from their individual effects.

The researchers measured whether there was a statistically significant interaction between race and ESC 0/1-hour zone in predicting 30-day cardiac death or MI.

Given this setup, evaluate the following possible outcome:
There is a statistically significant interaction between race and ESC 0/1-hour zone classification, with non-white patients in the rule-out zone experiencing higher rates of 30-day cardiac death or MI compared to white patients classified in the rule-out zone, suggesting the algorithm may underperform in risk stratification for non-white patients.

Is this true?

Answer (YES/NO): NO